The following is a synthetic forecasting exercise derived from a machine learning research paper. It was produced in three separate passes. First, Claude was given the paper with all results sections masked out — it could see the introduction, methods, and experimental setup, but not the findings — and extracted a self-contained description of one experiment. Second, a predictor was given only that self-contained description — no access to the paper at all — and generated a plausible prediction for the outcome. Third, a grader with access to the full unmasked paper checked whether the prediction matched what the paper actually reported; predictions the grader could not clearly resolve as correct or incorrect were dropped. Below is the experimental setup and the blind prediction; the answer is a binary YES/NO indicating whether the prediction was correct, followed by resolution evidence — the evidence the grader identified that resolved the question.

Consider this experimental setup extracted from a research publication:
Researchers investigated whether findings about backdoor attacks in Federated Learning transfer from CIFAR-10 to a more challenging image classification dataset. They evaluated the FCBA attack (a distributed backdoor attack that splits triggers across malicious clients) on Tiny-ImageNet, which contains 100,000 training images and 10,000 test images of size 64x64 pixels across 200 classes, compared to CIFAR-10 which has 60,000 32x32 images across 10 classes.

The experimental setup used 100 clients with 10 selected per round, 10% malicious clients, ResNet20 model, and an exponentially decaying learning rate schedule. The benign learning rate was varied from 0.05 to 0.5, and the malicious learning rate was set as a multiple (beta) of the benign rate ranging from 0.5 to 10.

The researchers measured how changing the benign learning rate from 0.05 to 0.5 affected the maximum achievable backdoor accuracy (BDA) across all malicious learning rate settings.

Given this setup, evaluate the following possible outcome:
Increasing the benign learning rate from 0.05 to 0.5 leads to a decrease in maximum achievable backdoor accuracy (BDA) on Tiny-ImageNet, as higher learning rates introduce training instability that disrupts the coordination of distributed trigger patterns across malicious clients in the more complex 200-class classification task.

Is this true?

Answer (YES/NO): YES